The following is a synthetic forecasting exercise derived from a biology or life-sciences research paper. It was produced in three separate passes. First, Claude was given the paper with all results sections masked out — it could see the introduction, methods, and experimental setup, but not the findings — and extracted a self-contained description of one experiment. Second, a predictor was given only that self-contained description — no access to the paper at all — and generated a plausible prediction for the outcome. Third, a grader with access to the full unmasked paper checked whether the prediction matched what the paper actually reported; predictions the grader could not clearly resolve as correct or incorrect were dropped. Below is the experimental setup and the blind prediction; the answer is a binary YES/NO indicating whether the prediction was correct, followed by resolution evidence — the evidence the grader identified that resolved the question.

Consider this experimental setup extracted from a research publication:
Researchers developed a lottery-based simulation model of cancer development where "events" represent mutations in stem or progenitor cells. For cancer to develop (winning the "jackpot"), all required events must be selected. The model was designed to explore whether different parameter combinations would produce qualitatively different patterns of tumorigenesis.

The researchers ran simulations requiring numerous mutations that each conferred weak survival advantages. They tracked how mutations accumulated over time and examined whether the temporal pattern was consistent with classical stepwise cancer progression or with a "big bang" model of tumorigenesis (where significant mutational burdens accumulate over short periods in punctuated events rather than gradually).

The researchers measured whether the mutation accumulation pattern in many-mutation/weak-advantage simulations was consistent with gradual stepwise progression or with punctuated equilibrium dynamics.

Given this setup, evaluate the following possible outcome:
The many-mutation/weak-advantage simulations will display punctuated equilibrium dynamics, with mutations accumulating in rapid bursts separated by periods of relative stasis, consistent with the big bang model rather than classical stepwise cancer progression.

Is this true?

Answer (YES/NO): YES